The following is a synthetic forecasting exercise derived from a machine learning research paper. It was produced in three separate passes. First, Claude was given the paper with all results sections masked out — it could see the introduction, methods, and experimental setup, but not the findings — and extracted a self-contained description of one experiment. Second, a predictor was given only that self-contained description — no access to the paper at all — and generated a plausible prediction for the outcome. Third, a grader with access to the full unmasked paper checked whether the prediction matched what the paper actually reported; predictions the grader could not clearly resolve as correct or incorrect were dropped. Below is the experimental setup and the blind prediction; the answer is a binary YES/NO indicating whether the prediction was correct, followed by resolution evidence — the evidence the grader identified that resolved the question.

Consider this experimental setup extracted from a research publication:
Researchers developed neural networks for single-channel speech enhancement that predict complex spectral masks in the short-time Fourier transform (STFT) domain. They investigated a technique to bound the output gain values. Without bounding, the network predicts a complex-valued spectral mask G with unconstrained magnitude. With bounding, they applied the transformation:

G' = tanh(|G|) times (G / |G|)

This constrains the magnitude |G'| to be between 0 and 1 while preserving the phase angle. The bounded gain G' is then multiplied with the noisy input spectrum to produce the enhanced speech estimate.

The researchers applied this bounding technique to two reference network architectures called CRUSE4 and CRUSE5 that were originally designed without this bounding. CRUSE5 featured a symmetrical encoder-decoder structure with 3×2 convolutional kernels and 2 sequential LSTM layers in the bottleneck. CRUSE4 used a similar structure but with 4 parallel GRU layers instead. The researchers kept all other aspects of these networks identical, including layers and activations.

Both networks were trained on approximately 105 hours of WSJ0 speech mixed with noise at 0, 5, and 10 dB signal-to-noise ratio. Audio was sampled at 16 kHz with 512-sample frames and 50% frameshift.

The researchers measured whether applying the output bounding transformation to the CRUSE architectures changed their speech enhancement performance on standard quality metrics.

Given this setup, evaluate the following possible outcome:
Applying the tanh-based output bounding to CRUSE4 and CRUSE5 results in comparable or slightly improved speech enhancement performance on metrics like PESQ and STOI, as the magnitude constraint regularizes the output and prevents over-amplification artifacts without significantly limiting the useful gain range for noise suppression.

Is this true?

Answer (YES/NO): NO